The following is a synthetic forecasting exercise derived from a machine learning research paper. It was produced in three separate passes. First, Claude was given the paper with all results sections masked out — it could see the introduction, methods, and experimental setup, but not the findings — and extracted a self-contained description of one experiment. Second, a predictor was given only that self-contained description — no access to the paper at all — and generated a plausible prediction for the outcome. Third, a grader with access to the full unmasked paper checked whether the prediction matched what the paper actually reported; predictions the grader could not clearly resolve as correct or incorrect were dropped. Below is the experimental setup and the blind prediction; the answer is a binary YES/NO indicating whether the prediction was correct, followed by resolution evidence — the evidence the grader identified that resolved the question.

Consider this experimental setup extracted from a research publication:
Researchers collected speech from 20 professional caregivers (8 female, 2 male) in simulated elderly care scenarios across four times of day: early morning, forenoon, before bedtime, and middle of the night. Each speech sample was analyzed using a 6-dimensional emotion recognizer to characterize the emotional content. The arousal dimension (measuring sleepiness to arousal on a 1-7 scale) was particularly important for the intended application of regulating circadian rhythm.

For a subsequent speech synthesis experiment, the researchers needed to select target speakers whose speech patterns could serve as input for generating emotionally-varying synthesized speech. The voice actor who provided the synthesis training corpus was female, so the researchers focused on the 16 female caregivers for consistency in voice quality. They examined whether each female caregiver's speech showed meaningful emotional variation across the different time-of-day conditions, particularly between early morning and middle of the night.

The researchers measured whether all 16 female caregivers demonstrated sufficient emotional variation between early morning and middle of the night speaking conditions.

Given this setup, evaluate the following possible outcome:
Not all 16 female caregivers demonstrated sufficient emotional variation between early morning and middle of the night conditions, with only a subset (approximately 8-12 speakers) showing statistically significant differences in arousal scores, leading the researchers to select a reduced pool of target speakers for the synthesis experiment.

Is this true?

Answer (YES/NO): NO